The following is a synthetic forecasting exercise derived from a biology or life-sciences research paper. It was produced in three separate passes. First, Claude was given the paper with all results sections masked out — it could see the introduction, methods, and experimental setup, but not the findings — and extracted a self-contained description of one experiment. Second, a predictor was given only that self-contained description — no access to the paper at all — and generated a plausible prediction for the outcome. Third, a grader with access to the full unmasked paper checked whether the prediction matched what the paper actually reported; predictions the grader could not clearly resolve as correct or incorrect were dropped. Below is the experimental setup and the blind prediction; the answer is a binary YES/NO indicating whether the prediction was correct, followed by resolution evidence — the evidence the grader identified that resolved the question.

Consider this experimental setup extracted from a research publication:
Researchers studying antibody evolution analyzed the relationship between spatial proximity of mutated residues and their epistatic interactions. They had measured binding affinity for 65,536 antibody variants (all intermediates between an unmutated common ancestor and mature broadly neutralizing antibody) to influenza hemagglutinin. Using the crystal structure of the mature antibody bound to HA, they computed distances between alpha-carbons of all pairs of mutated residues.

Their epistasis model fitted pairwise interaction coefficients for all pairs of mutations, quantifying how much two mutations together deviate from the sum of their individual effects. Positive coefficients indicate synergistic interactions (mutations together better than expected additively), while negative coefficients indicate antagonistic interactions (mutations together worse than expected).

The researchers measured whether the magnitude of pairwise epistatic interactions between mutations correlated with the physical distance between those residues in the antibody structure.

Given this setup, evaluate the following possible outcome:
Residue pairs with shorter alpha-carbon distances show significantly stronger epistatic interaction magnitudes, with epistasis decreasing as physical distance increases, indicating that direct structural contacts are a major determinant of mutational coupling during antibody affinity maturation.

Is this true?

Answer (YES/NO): NO